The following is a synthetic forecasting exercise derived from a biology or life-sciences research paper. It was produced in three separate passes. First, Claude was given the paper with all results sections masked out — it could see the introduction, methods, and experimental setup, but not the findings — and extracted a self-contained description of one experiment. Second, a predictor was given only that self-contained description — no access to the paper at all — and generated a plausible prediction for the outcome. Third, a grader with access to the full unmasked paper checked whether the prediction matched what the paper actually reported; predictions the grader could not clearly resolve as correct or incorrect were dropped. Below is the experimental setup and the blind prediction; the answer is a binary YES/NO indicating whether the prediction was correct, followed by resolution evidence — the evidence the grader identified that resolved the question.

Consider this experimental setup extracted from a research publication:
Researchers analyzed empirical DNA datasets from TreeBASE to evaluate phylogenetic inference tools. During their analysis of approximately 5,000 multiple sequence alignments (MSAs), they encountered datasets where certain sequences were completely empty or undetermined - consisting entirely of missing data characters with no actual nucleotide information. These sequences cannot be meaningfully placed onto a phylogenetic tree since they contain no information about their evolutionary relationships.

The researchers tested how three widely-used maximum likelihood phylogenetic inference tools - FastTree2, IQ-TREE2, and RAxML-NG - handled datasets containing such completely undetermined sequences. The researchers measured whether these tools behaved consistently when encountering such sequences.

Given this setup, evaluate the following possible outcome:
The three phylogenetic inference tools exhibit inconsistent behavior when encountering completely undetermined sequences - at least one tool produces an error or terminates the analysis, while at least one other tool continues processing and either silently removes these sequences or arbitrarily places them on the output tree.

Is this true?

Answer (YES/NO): YES